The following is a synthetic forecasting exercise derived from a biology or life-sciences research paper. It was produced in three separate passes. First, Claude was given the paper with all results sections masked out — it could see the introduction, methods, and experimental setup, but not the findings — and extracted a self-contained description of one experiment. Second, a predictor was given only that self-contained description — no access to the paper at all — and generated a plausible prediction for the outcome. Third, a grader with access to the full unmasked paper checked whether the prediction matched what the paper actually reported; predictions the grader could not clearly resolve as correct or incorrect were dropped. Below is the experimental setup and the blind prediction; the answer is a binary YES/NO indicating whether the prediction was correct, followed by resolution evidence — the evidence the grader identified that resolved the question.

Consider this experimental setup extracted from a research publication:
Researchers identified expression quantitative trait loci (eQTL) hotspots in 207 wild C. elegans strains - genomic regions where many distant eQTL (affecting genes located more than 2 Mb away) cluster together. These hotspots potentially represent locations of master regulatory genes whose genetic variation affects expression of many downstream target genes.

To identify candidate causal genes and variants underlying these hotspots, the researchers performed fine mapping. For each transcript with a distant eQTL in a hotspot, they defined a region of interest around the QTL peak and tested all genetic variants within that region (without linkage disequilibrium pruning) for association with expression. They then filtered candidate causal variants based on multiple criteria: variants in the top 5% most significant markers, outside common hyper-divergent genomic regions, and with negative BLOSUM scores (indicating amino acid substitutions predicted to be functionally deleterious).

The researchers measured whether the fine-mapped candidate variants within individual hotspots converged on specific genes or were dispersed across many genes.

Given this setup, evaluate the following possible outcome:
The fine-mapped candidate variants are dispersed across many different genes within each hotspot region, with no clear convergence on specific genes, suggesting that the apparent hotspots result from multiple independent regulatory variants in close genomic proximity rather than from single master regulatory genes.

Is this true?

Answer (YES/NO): NO